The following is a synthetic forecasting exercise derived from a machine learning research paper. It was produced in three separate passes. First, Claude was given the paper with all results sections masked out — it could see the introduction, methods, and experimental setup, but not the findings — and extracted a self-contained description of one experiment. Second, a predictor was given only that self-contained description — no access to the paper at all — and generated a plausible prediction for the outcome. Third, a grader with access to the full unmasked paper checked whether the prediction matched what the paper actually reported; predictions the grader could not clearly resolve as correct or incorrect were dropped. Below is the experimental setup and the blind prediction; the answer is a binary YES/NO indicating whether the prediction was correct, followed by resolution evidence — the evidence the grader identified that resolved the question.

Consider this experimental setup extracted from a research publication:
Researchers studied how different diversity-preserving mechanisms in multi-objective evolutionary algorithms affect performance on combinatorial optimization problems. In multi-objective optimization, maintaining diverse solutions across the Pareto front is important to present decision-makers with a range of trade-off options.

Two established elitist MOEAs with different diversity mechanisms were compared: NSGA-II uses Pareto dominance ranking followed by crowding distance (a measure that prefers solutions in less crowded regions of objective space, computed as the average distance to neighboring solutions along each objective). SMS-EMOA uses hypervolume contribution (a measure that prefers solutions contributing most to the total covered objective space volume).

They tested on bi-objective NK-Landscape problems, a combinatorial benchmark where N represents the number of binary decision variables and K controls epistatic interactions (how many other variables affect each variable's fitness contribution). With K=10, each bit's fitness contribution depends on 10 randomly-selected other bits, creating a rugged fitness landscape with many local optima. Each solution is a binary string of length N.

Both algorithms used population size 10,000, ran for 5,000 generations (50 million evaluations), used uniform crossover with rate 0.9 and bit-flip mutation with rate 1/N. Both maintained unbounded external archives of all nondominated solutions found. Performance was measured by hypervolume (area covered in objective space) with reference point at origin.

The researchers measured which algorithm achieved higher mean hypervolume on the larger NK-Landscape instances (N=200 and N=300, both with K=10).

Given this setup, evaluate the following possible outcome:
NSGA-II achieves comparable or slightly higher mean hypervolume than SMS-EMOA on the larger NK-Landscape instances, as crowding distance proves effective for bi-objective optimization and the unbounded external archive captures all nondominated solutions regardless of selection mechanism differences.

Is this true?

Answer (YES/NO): NO